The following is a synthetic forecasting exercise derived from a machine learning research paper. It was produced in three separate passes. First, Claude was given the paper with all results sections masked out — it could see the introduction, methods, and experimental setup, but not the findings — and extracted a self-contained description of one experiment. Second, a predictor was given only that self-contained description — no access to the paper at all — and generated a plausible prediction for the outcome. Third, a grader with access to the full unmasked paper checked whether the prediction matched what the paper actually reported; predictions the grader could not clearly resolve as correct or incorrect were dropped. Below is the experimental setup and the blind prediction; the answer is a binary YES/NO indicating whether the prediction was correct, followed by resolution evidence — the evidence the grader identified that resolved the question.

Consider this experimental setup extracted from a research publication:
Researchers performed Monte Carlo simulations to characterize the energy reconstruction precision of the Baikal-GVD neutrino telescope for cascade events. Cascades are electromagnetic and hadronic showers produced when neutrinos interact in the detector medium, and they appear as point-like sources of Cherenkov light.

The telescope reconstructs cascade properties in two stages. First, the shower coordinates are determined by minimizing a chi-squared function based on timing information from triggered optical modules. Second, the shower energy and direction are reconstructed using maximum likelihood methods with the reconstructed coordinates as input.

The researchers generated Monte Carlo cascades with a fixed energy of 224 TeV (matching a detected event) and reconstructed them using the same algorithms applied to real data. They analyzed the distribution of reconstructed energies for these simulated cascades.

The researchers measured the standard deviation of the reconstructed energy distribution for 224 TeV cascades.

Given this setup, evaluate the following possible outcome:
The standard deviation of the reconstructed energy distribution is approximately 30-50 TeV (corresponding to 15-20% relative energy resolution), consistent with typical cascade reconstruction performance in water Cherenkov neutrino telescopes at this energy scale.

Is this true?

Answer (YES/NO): NO